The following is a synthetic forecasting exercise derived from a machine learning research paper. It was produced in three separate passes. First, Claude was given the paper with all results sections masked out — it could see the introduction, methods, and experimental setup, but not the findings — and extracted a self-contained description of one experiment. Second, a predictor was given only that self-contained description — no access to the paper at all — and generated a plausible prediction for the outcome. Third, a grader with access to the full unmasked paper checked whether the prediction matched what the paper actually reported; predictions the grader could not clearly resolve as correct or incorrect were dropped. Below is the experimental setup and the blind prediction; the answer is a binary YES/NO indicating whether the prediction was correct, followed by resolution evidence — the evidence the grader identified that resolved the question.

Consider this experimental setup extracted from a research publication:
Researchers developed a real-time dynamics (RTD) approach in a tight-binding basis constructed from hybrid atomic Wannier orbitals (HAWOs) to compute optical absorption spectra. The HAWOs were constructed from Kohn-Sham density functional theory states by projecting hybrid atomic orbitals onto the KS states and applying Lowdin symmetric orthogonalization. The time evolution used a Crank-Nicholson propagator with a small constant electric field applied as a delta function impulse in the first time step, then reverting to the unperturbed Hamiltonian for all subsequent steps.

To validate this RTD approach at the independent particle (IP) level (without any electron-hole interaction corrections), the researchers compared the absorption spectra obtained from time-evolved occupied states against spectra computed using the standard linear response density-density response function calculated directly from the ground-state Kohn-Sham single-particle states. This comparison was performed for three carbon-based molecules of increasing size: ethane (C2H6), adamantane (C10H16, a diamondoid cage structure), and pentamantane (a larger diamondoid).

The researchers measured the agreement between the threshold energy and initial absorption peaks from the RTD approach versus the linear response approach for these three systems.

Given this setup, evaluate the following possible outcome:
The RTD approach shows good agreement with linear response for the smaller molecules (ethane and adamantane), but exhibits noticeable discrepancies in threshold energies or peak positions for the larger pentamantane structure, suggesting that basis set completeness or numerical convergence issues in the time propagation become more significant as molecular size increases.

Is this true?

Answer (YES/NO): NO